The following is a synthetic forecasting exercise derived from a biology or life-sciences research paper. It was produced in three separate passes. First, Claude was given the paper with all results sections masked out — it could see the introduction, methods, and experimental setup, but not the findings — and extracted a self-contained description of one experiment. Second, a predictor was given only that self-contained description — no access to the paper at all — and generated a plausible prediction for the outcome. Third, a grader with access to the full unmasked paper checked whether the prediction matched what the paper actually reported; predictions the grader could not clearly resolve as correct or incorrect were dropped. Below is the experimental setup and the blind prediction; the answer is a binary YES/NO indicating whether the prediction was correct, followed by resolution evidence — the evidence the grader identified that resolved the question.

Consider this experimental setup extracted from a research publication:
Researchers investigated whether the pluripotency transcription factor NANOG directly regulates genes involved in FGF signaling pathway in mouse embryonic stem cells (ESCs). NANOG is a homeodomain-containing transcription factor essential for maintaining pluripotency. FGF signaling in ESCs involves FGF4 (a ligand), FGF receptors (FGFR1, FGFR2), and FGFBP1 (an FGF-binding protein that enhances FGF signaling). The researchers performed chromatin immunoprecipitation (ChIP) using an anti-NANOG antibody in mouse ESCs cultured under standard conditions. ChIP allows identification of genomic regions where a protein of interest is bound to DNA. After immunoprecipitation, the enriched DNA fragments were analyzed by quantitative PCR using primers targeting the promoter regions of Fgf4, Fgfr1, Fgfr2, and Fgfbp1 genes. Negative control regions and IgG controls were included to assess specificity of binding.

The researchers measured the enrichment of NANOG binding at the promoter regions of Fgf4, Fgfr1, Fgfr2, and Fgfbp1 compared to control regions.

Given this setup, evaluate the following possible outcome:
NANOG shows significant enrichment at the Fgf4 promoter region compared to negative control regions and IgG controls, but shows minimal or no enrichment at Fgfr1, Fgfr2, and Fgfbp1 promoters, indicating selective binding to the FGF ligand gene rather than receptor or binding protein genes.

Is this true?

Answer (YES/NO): NO